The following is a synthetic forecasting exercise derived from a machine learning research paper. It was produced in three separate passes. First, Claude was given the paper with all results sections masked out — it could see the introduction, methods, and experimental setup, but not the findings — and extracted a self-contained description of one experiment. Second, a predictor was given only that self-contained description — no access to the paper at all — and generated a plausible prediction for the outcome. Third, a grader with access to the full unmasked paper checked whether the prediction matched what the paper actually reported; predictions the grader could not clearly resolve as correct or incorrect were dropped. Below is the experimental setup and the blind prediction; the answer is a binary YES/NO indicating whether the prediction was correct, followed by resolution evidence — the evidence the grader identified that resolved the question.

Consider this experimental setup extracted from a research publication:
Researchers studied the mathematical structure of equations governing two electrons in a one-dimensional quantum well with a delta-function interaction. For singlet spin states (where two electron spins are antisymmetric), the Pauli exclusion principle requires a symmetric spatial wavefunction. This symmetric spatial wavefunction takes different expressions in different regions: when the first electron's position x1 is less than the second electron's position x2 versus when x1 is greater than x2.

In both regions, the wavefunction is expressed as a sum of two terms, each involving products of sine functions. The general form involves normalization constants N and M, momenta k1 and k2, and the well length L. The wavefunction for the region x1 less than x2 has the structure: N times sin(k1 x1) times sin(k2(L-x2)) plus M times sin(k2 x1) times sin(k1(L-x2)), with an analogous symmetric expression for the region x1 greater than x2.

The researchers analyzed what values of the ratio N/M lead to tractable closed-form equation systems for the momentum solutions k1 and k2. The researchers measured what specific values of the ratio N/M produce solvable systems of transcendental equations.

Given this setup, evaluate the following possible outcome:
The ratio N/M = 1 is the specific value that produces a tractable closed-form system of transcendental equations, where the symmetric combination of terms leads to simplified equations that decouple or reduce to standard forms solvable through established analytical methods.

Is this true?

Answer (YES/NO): NO